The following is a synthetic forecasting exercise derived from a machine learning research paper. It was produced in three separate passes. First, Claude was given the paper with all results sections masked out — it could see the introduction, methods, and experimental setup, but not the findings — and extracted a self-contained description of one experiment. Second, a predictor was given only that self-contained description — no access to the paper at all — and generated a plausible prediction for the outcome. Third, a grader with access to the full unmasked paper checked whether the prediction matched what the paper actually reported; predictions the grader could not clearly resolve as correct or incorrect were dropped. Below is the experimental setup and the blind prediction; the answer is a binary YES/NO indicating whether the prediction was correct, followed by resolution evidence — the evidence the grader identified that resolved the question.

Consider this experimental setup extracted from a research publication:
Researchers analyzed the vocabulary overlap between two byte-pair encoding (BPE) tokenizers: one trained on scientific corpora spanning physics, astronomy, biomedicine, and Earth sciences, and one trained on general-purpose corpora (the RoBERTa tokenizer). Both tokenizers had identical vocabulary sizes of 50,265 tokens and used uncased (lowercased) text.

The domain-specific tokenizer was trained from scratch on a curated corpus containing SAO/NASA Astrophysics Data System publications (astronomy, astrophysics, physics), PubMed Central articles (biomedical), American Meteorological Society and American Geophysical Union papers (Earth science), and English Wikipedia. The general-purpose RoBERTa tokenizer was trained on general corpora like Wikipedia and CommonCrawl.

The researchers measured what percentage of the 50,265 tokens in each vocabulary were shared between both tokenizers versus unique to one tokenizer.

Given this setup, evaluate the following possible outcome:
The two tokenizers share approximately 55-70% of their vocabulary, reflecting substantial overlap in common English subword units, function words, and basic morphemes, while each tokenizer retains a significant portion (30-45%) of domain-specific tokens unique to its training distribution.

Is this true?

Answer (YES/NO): NO